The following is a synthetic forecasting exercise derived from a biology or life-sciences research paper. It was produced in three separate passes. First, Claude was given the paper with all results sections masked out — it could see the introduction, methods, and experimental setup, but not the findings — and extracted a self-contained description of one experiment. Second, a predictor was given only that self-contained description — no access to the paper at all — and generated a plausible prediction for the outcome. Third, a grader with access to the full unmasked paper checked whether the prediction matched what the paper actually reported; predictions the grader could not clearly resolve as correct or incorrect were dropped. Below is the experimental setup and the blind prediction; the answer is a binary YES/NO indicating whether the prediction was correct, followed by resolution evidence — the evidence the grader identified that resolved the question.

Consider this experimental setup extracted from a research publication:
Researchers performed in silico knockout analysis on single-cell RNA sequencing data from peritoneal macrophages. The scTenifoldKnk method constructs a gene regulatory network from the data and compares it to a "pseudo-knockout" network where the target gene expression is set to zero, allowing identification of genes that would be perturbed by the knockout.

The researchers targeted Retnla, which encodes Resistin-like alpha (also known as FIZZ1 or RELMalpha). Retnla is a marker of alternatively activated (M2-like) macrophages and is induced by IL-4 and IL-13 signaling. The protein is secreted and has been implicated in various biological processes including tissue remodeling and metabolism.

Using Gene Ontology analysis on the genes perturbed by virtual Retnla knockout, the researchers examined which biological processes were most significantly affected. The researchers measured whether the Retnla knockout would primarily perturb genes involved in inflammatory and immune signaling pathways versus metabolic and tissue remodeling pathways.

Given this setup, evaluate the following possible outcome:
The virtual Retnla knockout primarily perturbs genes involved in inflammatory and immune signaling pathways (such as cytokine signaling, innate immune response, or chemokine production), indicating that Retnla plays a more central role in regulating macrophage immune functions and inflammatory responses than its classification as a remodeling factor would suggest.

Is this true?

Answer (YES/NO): YES